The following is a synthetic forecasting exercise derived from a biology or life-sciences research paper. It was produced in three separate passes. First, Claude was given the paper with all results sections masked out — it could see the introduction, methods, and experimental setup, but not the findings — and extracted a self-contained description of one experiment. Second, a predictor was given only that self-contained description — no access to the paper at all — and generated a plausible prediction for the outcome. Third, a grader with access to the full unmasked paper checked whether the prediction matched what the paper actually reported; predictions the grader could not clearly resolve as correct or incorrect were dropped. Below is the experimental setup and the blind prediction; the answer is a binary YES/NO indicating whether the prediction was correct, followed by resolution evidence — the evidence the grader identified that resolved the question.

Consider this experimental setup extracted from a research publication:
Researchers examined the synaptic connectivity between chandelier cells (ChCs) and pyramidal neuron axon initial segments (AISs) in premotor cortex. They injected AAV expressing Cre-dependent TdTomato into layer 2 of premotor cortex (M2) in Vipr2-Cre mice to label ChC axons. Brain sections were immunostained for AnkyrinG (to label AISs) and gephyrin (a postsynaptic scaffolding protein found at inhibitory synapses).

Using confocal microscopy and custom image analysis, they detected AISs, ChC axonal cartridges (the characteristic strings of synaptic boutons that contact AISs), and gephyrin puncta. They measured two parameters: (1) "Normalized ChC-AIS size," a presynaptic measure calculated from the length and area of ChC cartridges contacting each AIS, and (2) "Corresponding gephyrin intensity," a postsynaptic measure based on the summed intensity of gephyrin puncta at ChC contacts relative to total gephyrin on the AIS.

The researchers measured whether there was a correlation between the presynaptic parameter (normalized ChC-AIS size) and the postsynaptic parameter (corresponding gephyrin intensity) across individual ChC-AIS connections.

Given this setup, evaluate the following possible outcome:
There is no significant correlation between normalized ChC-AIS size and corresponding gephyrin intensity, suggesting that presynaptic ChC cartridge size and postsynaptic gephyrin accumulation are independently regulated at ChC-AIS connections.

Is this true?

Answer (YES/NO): NO